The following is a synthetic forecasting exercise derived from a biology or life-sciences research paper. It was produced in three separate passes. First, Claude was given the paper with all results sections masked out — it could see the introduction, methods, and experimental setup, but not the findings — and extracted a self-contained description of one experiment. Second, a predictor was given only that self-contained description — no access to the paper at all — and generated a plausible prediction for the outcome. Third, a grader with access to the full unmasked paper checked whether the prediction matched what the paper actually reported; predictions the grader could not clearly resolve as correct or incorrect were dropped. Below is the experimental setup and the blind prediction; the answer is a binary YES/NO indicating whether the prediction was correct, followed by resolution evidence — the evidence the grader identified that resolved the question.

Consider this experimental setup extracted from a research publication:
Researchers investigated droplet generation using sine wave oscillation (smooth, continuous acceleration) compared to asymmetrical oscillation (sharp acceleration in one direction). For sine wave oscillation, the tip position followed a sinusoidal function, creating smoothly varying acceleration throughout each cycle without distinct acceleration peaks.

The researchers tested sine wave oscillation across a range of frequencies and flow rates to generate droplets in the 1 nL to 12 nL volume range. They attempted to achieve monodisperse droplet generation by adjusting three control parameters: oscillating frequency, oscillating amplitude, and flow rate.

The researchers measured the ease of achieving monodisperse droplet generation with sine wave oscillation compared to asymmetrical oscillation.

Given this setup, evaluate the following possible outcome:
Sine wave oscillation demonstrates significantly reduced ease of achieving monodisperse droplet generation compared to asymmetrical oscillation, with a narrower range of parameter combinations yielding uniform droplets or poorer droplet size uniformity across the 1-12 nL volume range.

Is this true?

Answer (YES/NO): YES